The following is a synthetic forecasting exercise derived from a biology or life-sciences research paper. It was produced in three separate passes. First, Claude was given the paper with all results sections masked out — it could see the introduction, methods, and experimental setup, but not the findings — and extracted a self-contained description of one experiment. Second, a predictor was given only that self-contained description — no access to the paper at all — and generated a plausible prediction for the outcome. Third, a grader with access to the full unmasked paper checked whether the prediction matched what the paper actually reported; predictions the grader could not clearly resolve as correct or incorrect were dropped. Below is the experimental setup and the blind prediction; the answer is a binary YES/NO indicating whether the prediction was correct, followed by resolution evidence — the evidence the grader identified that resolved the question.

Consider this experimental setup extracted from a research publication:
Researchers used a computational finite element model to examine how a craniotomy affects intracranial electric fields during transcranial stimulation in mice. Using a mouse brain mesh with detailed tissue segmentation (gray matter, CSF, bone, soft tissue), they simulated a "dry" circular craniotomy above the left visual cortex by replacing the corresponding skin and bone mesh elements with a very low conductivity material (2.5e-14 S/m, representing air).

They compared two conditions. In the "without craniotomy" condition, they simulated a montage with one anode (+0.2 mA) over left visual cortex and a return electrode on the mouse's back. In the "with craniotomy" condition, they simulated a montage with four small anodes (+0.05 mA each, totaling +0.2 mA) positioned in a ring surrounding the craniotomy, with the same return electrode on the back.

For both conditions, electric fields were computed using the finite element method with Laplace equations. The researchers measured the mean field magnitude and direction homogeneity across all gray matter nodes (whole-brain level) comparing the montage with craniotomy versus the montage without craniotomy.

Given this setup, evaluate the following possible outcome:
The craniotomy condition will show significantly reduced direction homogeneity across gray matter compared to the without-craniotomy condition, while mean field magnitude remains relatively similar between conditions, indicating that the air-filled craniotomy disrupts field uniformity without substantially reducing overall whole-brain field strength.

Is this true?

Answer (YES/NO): NO